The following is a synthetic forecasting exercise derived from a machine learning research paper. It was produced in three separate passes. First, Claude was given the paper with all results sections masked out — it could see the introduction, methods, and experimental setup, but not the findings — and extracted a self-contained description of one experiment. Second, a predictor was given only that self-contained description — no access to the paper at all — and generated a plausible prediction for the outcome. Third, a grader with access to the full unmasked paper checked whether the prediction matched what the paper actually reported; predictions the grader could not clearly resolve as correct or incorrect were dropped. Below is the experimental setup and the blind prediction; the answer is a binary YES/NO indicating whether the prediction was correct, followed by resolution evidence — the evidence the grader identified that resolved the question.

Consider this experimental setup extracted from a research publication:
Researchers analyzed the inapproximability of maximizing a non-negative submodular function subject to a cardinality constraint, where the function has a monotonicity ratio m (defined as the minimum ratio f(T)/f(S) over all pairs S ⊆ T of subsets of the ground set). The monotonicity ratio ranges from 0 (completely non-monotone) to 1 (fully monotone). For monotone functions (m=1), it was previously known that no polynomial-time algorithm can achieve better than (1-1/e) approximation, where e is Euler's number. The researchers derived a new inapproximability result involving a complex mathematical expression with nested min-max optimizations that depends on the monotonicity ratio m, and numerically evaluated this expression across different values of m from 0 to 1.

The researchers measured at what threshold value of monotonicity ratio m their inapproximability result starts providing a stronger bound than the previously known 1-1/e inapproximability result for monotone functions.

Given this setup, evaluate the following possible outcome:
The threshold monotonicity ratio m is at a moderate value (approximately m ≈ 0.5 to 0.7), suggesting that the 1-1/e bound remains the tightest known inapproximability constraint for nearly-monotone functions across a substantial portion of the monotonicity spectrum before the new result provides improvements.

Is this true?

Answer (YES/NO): YES